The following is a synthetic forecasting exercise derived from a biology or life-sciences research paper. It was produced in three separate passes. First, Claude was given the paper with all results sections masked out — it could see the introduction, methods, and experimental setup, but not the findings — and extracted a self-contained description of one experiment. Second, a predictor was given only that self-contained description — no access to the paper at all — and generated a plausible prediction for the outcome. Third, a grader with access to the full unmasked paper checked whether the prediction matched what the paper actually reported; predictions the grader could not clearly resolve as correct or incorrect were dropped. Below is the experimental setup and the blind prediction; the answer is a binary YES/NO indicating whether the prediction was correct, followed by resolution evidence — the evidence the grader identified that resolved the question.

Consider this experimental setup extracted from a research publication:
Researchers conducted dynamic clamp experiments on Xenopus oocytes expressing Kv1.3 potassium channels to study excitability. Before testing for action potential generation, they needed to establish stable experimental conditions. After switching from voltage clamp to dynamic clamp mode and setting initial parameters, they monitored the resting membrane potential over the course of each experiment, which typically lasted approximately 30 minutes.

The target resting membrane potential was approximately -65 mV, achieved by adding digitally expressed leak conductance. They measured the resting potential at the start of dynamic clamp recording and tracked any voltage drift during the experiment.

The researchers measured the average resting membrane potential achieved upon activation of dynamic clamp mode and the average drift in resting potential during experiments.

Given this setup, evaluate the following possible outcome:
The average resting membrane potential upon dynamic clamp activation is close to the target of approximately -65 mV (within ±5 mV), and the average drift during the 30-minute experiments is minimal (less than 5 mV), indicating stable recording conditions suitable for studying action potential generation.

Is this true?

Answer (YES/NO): YES